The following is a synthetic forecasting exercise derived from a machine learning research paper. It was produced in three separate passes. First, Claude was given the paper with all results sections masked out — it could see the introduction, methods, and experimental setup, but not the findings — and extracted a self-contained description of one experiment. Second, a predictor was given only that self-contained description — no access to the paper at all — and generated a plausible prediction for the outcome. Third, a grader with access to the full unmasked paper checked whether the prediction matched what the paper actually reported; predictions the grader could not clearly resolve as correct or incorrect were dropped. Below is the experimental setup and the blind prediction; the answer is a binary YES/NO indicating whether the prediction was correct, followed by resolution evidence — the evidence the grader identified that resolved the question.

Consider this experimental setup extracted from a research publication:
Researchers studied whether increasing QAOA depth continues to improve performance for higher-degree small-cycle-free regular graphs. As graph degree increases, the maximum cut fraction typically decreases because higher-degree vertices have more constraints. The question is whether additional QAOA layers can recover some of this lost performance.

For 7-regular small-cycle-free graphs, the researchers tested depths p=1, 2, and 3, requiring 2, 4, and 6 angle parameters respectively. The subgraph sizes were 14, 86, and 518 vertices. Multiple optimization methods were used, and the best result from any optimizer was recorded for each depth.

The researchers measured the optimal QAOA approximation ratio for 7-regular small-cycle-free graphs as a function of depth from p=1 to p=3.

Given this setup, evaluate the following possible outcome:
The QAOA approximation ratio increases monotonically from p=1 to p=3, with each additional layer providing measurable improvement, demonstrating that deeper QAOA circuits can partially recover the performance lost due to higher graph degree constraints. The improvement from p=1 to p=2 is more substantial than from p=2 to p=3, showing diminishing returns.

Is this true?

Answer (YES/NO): YES